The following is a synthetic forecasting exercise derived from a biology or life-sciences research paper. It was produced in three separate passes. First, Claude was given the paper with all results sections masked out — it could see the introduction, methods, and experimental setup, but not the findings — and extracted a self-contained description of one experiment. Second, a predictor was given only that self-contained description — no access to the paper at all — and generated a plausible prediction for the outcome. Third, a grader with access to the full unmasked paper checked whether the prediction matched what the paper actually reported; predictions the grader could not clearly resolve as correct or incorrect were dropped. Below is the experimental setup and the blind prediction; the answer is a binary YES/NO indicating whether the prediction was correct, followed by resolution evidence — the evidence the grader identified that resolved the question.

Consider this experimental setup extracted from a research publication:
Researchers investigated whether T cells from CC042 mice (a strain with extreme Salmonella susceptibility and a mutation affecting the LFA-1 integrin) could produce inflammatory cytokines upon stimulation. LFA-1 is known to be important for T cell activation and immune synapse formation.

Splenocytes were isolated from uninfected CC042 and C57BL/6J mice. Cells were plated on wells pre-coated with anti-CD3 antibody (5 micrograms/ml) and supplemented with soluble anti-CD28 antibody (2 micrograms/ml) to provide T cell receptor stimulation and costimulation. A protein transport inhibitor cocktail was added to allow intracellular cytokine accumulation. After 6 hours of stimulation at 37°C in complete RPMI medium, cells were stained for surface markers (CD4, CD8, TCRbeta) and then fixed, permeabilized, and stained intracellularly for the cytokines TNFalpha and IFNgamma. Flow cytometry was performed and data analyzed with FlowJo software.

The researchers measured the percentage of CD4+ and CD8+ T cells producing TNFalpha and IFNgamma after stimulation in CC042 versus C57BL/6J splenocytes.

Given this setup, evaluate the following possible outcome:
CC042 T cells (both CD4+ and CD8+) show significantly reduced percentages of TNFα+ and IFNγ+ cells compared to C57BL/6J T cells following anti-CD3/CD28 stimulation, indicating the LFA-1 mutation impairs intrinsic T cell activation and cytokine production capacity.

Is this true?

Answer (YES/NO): YES